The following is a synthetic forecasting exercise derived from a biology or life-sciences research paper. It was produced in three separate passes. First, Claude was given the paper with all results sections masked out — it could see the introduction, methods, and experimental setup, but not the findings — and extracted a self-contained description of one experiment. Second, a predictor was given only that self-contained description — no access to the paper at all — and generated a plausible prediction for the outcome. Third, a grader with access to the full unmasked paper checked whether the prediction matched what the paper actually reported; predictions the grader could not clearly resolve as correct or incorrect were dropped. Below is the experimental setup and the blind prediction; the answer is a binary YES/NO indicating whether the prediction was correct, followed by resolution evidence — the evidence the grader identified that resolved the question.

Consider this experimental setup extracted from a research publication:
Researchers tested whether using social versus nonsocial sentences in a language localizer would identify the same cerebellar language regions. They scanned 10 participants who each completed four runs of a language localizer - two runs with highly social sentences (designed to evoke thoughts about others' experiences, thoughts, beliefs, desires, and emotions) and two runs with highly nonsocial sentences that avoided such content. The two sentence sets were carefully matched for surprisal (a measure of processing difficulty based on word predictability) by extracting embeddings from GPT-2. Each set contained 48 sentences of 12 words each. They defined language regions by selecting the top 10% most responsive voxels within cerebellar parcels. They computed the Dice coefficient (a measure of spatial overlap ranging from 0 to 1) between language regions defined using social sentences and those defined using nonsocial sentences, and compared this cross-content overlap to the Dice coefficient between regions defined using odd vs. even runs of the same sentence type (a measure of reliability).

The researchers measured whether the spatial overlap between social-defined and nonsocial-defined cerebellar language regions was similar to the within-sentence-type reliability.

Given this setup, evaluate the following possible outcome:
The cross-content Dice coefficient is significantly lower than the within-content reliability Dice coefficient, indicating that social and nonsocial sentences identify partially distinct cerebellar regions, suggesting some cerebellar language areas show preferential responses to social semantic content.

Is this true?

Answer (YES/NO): NO